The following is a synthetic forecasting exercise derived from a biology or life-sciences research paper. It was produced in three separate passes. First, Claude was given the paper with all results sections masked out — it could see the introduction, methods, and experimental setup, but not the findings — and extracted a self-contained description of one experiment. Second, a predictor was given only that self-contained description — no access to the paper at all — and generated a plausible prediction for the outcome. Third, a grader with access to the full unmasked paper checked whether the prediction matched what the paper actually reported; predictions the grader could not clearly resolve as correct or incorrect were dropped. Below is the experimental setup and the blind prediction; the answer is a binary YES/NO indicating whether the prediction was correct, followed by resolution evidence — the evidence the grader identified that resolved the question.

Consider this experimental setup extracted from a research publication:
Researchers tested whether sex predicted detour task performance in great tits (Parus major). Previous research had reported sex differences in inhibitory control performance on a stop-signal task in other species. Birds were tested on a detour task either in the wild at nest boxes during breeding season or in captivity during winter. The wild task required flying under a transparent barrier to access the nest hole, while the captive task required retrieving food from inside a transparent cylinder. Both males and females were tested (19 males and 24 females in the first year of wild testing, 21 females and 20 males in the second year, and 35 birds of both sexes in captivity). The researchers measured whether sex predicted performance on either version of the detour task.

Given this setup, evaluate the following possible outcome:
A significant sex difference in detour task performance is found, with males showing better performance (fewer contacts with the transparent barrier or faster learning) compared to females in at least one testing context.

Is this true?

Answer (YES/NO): NO